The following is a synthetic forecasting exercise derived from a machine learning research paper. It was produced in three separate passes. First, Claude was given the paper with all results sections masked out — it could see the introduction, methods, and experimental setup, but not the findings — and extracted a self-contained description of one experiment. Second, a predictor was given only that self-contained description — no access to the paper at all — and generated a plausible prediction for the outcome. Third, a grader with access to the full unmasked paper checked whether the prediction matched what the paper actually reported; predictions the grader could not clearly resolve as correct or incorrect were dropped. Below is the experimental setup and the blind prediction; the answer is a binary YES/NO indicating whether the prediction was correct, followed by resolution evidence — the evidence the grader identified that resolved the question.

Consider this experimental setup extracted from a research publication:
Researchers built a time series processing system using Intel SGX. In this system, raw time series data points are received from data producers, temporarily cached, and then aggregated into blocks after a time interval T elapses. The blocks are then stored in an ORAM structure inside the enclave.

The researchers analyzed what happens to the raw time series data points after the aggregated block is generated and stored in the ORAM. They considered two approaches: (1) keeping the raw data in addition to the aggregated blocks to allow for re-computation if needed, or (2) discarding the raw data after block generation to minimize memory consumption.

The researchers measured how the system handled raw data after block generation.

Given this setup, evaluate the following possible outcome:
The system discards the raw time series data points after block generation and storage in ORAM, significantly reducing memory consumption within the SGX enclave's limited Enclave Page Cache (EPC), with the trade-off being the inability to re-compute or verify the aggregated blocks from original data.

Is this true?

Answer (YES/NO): YES